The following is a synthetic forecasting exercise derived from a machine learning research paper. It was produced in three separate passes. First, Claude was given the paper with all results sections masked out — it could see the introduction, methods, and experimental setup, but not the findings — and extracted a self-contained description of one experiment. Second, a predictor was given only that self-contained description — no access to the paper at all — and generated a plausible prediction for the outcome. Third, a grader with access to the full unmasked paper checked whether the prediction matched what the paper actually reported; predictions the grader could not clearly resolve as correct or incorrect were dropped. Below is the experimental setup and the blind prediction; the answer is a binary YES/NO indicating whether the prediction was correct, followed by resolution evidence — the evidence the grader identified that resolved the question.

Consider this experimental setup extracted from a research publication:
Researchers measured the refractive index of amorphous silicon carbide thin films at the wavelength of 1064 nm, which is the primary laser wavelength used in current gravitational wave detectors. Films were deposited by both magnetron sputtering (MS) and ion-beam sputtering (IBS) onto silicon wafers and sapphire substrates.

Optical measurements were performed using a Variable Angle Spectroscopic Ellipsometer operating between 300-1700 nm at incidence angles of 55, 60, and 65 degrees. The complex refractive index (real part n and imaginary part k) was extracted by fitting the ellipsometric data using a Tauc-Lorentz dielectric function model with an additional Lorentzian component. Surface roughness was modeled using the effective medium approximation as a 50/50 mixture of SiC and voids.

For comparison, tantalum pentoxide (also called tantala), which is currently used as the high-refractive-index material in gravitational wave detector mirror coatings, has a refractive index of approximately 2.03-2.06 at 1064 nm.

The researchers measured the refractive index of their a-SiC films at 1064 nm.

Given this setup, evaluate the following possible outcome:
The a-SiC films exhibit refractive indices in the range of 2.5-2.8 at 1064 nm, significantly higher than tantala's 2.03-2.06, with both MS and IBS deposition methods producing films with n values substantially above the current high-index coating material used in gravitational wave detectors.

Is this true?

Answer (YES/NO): NO